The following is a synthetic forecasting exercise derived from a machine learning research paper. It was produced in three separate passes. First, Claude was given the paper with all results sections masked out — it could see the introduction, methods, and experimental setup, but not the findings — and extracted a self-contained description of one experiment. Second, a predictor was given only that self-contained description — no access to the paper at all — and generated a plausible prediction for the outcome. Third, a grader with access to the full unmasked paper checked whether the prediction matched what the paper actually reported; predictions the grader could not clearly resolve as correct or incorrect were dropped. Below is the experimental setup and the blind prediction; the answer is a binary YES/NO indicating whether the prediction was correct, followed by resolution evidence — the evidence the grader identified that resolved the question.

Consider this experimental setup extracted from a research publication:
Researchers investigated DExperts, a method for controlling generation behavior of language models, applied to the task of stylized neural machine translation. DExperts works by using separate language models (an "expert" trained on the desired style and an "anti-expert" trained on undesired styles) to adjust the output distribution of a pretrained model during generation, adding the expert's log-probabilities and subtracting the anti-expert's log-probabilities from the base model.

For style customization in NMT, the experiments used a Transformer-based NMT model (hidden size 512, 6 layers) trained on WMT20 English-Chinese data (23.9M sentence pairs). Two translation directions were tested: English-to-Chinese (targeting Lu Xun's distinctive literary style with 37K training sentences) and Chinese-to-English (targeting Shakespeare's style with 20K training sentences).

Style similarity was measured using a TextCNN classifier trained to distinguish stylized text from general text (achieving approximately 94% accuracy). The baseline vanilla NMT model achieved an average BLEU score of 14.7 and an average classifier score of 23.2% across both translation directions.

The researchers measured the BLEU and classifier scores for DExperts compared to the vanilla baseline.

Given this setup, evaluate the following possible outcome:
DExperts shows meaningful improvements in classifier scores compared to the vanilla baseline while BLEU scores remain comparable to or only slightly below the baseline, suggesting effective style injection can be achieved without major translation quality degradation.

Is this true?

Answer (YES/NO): NO